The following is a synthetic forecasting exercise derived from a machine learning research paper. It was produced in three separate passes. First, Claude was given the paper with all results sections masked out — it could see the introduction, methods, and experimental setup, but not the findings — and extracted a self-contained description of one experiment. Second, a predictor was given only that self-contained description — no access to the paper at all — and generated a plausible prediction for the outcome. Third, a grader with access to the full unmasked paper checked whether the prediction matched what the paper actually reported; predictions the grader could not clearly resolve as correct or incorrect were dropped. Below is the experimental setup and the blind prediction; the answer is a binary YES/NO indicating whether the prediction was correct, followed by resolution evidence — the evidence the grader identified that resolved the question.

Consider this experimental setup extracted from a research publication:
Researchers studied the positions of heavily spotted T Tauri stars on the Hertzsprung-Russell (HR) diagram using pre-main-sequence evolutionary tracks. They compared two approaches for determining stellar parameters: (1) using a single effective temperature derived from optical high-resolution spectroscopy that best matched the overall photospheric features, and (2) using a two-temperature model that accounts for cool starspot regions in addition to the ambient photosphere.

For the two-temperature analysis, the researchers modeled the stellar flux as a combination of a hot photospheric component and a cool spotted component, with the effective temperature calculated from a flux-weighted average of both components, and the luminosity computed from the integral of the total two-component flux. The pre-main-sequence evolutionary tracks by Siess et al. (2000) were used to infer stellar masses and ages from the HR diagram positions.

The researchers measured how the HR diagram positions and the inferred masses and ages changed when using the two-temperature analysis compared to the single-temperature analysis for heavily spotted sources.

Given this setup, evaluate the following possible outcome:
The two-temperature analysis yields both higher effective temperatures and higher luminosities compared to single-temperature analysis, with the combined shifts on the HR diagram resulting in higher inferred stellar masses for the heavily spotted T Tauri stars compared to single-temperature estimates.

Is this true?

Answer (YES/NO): NO